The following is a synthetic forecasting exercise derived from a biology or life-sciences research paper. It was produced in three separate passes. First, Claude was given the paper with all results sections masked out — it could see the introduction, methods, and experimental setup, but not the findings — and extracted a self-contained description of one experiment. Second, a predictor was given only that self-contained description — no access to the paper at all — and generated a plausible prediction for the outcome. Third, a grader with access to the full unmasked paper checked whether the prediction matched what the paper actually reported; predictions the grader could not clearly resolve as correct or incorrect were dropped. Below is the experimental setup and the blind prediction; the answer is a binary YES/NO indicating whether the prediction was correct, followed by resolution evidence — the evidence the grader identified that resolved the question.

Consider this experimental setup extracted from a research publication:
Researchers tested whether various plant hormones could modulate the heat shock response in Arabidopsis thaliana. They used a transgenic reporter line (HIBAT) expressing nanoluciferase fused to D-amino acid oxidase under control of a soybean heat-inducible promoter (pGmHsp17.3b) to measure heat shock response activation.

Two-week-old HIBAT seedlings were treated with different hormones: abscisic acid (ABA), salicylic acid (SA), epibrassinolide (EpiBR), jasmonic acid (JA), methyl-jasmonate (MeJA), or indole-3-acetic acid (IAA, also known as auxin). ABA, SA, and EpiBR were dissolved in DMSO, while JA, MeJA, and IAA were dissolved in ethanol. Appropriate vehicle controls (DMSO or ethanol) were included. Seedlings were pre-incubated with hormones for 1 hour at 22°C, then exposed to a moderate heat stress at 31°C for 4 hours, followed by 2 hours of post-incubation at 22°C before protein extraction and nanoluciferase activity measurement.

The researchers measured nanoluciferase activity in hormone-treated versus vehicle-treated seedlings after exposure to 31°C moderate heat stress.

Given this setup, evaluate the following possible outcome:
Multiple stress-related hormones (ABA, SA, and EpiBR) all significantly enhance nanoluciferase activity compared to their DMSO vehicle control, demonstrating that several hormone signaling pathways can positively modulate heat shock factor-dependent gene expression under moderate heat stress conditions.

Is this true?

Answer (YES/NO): NO